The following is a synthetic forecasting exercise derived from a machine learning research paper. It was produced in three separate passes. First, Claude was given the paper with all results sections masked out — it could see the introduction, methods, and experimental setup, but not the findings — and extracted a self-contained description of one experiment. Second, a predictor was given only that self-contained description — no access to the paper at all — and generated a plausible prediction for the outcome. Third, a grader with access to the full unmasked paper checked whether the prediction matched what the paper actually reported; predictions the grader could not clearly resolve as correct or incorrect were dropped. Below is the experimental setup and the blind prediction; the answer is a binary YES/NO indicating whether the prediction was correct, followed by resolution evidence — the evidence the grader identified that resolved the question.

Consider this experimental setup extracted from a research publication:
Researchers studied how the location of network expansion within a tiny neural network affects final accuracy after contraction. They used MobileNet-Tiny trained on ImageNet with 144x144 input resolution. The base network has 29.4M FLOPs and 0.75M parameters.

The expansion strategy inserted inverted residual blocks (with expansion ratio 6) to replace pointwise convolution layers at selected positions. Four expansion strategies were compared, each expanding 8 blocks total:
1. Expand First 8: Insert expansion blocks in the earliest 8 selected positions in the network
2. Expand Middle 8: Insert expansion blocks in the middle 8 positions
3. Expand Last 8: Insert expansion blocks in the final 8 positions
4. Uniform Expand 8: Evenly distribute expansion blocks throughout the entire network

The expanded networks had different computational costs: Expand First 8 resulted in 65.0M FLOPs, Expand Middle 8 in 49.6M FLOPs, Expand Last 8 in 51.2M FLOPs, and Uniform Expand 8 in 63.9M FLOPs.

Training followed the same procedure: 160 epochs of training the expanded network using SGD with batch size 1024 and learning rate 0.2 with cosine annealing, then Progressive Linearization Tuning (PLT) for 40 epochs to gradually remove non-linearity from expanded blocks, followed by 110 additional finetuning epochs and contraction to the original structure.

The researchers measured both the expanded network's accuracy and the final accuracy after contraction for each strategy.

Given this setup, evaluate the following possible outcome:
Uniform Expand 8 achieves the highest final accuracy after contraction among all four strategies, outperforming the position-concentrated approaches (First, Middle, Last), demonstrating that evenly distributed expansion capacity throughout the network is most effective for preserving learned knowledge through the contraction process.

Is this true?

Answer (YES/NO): YES